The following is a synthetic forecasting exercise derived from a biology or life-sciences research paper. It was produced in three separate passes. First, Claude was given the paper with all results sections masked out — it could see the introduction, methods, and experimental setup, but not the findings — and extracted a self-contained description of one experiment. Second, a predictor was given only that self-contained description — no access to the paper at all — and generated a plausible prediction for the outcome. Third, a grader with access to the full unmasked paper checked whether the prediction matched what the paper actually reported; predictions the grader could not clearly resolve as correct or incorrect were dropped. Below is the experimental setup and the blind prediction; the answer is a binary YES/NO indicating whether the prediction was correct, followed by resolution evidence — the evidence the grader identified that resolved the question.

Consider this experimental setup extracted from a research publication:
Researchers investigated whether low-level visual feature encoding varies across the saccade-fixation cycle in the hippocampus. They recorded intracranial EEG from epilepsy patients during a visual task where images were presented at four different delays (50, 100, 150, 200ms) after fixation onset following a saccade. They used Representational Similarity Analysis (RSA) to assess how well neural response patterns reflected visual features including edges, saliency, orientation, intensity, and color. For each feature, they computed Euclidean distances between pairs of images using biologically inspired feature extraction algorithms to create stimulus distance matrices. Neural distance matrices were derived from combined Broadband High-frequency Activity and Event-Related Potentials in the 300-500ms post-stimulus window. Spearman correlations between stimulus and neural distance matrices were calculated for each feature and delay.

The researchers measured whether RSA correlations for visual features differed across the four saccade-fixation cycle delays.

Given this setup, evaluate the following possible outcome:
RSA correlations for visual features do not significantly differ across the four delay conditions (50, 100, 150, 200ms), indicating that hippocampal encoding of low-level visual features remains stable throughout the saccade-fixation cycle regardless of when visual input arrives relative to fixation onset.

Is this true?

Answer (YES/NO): NO